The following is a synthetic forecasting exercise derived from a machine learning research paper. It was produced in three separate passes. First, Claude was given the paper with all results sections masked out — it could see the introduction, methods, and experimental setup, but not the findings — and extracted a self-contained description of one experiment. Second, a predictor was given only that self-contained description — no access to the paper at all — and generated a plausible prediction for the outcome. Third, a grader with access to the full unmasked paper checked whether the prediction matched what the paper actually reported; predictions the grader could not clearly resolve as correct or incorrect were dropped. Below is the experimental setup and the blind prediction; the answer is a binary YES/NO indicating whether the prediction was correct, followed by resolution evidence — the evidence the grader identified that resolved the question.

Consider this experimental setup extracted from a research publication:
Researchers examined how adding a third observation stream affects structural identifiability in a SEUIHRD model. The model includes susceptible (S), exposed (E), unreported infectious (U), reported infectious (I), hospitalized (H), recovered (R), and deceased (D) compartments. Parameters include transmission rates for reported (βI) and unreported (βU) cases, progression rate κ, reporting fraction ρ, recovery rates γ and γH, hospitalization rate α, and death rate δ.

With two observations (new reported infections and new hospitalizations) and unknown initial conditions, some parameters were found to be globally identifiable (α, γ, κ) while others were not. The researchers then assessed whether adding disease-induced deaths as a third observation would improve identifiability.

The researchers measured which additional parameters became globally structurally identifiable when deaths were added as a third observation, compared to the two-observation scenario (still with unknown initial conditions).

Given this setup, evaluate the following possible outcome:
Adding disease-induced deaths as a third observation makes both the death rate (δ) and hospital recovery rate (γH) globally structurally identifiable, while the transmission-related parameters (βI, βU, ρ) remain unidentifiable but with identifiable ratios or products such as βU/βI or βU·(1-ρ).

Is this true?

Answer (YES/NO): NO